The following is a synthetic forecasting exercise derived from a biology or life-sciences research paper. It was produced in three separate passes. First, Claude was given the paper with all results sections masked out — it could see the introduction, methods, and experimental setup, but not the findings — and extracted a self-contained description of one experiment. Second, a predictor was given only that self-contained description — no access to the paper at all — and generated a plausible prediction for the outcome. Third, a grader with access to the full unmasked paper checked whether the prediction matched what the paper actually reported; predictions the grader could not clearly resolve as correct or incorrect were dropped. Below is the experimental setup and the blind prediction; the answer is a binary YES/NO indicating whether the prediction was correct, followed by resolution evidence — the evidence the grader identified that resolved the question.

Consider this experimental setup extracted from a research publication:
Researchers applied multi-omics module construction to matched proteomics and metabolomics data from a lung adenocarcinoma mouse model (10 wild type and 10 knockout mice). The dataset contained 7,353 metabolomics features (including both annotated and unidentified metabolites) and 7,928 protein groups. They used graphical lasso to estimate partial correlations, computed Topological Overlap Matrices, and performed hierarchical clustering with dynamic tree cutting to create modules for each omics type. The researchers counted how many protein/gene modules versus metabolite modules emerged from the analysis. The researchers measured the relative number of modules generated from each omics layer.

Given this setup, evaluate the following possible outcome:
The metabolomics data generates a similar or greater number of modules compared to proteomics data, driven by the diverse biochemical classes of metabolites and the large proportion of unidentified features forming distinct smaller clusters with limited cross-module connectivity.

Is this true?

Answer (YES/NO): NO